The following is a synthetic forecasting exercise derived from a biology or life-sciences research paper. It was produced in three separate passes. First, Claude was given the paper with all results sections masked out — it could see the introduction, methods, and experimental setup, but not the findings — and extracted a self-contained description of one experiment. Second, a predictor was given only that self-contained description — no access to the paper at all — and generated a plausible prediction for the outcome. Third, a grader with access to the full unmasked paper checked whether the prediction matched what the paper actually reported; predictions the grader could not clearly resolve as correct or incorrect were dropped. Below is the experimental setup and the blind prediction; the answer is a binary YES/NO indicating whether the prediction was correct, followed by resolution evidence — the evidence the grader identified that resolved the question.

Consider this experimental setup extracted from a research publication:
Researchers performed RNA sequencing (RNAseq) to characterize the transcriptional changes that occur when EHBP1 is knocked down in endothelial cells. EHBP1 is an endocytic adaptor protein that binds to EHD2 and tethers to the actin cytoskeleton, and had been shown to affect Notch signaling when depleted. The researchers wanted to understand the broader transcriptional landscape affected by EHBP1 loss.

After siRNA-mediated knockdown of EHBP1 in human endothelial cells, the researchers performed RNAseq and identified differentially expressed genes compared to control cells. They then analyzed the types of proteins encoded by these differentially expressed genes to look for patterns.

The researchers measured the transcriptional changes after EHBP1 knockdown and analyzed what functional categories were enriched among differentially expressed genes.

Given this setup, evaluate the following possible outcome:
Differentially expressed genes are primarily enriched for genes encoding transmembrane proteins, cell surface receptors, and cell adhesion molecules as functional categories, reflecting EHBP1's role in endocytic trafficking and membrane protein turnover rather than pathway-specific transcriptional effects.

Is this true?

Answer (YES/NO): NO